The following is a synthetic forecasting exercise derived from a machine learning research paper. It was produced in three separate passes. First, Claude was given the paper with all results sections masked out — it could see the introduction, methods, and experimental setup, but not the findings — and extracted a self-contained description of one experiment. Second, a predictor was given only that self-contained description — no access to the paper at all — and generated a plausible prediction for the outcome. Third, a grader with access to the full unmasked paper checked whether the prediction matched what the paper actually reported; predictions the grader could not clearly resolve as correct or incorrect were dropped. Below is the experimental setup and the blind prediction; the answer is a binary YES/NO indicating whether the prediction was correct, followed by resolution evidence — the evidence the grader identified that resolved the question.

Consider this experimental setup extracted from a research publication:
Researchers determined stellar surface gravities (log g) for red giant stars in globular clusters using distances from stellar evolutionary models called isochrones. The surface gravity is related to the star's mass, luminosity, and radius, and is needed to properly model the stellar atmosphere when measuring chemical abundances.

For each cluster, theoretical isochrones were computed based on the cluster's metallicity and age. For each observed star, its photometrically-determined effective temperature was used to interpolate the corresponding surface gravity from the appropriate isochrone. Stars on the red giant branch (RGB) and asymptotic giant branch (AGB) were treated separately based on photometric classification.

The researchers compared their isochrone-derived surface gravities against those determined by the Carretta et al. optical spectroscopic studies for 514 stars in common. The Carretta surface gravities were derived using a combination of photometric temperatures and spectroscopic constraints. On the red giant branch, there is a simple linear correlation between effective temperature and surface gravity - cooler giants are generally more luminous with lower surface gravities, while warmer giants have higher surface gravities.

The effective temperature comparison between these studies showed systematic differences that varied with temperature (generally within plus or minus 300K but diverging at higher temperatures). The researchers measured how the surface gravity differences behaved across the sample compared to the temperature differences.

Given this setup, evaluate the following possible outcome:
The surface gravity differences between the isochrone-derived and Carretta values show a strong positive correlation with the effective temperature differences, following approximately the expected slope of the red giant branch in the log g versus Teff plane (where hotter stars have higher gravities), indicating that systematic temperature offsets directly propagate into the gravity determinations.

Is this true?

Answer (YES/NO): YES